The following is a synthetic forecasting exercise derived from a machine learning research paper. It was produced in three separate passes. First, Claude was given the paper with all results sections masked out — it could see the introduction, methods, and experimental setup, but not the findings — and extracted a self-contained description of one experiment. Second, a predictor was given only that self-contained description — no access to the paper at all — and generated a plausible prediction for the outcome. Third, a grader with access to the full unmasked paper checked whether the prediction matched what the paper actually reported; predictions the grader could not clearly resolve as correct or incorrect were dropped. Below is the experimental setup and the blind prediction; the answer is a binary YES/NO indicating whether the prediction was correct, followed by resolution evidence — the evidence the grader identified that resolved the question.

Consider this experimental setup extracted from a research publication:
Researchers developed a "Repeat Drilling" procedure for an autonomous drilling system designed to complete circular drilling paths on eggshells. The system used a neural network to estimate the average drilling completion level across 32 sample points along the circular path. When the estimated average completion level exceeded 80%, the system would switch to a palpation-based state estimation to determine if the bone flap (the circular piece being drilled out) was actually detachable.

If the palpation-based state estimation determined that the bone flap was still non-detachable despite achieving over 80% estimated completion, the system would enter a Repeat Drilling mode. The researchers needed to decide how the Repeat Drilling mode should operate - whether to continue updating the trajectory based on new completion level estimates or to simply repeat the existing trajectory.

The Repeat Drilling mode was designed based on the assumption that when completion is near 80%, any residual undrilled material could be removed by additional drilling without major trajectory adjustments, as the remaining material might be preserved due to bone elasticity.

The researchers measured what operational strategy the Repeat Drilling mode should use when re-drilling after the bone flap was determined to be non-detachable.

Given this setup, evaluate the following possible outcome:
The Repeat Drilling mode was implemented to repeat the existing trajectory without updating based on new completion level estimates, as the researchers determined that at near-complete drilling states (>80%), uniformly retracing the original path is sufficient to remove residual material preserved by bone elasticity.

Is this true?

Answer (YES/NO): YES